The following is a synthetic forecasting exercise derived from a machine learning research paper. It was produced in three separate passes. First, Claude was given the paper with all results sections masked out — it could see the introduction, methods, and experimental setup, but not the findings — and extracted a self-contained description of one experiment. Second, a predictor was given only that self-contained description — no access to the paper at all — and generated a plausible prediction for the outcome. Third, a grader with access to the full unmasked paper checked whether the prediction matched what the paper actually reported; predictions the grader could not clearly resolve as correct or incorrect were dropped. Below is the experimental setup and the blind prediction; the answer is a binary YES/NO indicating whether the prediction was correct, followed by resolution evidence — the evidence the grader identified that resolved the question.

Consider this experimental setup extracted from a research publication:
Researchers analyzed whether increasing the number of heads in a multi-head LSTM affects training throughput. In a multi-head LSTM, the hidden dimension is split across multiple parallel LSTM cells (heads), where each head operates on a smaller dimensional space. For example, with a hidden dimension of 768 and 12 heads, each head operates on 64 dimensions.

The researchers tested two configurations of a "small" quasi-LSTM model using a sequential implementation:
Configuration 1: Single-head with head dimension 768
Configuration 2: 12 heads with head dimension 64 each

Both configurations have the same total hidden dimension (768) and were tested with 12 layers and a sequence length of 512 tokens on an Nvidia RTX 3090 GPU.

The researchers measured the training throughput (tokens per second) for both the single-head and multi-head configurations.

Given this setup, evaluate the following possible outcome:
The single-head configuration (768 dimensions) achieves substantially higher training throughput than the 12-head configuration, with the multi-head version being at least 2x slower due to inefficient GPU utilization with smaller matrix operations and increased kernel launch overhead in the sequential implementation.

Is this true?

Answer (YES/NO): NO